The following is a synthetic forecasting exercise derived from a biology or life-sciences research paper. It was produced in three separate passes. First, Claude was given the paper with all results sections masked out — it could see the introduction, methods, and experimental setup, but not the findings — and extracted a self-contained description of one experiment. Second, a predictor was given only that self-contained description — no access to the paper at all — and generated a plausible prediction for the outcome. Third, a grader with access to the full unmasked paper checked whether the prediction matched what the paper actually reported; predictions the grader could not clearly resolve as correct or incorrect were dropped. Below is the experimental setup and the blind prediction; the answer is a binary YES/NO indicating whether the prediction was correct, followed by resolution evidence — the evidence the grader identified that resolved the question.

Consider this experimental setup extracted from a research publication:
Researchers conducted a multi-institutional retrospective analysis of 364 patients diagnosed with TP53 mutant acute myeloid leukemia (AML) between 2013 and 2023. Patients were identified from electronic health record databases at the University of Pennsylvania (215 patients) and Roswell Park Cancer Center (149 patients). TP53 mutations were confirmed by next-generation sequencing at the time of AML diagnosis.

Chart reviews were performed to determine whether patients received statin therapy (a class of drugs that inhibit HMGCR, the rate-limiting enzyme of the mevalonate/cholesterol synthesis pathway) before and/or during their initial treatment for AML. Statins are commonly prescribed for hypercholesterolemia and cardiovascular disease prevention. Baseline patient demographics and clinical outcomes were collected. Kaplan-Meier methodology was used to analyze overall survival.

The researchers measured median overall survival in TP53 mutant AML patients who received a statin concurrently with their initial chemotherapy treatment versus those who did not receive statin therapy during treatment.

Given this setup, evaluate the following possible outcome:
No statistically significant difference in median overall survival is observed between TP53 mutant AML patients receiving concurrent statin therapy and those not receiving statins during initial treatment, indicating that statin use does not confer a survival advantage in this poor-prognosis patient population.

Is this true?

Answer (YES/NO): YES